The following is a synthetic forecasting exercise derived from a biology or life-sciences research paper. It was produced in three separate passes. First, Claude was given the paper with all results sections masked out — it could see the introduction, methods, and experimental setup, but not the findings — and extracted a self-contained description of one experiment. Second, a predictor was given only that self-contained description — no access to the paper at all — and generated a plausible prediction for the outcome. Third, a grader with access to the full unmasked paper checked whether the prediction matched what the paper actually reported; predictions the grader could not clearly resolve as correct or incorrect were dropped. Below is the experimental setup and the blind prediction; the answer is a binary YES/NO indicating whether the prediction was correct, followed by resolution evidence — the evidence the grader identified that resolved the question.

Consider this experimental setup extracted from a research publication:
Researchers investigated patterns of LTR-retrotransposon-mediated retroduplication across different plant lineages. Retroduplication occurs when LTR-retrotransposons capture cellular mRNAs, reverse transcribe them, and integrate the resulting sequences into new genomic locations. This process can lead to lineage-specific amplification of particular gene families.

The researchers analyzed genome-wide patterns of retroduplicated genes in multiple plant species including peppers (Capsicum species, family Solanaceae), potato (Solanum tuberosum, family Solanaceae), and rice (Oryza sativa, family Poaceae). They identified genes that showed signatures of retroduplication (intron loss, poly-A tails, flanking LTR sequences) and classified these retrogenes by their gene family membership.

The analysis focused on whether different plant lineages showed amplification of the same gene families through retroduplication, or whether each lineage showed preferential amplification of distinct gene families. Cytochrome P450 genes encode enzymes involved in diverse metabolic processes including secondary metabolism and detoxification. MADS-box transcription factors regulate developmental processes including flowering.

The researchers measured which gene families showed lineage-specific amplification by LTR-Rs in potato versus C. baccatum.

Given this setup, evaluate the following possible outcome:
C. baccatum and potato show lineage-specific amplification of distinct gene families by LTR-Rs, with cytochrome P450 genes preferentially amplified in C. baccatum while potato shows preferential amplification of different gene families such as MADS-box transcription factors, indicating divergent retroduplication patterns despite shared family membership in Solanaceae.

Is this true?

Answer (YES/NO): NO